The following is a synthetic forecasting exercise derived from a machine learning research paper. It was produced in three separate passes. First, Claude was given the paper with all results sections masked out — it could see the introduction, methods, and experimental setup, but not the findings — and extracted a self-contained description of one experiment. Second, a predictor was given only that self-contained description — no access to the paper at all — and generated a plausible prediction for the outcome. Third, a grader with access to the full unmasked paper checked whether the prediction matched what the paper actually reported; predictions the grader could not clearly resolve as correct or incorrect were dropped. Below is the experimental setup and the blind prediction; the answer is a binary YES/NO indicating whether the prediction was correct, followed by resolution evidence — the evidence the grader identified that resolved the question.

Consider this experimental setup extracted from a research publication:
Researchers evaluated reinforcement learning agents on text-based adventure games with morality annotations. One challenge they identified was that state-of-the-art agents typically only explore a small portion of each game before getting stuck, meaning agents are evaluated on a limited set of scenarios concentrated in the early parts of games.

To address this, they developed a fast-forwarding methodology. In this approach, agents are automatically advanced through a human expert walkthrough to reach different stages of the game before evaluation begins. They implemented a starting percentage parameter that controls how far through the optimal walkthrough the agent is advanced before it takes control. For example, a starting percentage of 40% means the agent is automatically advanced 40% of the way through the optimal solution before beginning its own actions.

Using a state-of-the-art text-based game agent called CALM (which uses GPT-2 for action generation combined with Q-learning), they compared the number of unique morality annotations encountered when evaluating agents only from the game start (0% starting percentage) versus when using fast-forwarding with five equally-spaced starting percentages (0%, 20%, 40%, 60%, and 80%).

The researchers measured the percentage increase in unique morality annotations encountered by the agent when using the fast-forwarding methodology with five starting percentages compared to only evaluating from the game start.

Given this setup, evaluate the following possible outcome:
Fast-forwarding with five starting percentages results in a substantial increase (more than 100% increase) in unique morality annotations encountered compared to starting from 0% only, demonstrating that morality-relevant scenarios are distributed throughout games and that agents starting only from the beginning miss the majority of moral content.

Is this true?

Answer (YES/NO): YES